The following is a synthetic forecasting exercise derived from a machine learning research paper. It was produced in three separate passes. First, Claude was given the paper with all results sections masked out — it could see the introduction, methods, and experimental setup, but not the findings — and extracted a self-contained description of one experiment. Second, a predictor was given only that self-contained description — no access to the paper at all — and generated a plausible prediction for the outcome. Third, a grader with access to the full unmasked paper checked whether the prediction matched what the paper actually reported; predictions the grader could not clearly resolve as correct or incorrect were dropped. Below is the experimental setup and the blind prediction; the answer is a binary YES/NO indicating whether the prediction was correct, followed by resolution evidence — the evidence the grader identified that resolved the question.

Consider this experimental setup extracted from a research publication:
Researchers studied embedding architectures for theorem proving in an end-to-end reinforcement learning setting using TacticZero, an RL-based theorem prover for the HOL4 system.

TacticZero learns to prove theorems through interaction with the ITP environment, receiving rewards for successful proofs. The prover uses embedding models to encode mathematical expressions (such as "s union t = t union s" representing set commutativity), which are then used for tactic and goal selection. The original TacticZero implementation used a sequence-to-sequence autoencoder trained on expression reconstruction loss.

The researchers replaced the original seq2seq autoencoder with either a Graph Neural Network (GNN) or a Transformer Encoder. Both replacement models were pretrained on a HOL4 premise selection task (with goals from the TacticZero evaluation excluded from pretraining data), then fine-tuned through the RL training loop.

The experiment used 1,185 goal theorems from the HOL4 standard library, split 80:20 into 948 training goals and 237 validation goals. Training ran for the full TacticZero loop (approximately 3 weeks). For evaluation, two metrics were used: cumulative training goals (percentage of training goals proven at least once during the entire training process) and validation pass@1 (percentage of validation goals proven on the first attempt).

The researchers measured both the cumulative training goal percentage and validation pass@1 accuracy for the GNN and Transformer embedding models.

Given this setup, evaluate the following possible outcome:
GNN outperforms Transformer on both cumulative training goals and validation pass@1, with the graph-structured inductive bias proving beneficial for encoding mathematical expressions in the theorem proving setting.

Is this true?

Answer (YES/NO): NO